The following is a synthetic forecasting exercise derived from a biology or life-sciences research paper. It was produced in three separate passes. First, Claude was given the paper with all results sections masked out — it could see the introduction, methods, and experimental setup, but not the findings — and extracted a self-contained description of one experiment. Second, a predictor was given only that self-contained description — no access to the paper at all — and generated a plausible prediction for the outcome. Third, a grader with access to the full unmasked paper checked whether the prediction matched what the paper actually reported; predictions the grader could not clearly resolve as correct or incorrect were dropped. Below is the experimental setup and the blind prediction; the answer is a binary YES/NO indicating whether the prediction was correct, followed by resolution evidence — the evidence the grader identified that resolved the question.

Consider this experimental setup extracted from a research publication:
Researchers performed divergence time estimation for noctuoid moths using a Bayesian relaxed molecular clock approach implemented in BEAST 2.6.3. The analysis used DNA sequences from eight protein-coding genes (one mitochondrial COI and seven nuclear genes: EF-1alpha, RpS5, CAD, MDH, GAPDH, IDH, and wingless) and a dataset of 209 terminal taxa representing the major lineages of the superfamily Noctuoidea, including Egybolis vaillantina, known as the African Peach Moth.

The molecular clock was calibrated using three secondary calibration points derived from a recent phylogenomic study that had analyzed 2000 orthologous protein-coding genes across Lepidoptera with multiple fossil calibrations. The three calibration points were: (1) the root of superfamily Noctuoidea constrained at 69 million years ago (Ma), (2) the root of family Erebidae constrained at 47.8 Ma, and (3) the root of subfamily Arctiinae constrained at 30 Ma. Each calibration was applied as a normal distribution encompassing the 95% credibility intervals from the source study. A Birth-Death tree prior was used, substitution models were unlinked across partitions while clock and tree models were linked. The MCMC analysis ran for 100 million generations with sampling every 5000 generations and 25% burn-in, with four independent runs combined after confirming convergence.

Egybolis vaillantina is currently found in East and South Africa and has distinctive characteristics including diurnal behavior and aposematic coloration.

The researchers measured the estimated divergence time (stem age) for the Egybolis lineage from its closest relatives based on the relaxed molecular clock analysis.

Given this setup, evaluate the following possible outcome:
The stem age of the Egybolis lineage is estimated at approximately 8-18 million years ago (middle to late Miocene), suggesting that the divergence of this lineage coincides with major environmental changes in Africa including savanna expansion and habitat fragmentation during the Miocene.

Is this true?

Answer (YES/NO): NO